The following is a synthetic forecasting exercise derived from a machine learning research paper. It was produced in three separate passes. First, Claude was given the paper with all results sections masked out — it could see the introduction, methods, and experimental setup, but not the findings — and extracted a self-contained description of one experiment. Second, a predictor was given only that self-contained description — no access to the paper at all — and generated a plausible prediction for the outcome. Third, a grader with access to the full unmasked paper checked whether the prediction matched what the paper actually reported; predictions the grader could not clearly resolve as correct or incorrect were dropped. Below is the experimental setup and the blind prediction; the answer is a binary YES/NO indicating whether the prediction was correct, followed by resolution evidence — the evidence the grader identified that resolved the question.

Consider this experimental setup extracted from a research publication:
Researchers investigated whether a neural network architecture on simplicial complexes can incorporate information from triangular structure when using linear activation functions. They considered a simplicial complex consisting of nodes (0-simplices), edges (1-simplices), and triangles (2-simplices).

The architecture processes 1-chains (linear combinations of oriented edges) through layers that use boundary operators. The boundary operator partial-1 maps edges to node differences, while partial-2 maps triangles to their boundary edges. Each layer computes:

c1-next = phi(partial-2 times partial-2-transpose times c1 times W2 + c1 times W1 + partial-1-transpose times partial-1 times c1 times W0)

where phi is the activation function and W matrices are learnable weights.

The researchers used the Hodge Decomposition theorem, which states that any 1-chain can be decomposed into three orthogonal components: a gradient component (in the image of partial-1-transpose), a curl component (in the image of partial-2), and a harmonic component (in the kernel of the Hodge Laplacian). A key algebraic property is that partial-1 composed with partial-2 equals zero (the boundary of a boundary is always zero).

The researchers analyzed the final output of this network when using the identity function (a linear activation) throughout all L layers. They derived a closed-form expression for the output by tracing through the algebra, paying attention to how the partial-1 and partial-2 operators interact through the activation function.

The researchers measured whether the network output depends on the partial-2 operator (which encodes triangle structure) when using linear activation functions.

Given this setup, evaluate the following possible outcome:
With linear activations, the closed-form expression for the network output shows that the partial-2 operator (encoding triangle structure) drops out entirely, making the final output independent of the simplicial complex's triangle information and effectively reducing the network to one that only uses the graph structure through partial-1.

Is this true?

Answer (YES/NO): YES